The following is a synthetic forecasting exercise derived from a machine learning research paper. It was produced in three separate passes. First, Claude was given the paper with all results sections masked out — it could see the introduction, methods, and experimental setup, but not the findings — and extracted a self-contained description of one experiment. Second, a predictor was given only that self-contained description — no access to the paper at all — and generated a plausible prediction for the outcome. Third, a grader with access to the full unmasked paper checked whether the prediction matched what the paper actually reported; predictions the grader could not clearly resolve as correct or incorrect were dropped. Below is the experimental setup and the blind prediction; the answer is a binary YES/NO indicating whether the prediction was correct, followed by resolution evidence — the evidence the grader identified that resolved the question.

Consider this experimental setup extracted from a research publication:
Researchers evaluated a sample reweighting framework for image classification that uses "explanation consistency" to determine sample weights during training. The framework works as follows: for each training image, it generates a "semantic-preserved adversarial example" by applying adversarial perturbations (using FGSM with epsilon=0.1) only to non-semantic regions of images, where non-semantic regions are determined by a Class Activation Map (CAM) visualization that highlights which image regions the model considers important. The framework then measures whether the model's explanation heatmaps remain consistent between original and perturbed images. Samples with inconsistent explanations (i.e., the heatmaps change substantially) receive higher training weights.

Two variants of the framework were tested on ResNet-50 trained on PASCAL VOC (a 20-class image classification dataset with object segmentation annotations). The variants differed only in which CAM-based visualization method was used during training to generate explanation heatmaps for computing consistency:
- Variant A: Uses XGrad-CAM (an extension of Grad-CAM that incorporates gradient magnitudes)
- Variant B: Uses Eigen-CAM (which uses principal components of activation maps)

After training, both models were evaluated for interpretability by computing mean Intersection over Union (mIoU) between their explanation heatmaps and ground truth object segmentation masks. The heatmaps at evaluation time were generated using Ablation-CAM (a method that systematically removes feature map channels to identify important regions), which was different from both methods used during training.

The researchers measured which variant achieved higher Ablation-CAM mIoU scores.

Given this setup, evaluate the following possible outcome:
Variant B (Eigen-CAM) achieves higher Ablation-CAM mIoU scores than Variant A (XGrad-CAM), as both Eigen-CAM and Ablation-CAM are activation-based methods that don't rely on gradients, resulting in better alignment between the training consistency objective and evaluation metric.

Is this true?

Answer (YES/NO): YES